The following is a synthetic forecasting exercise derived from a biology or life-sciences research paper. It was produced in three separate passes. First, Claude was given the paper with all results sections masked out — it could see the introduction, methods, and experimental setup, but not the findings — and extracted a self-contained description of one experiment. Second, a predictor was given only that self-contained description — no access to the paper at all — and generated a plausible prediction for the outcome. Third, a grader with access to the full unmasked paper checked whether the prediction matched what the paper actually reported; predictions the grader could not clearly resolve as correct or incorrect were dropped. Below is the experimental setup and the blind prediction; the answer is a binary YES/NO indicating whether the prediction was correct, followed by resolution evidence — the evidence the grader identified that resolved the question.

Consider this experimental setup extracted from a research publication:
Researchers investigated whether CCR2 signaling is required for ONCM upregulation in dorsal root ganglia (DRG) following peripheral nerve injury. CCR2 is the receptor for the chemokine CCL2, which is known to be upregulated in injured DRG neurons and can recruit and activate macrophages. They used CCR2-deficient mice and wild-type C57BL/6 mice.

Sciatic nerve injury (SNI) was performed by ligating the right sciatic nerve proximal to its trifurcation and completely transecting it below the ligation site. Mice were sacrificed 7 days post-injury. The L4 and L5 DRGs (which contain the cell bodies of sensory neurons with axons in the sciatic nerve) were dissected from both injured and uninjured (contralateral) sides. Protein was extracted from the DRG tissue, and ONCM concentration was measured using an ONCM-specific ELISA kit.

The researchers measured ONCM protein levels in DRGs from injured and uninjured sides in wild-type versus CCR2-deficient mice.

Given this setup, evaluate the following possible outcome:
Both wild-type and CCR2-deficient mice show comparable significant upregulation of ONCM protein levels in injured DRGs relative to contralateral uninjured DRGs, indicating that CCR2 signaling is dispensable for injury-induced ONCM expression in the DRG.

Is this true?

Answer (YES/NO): NO